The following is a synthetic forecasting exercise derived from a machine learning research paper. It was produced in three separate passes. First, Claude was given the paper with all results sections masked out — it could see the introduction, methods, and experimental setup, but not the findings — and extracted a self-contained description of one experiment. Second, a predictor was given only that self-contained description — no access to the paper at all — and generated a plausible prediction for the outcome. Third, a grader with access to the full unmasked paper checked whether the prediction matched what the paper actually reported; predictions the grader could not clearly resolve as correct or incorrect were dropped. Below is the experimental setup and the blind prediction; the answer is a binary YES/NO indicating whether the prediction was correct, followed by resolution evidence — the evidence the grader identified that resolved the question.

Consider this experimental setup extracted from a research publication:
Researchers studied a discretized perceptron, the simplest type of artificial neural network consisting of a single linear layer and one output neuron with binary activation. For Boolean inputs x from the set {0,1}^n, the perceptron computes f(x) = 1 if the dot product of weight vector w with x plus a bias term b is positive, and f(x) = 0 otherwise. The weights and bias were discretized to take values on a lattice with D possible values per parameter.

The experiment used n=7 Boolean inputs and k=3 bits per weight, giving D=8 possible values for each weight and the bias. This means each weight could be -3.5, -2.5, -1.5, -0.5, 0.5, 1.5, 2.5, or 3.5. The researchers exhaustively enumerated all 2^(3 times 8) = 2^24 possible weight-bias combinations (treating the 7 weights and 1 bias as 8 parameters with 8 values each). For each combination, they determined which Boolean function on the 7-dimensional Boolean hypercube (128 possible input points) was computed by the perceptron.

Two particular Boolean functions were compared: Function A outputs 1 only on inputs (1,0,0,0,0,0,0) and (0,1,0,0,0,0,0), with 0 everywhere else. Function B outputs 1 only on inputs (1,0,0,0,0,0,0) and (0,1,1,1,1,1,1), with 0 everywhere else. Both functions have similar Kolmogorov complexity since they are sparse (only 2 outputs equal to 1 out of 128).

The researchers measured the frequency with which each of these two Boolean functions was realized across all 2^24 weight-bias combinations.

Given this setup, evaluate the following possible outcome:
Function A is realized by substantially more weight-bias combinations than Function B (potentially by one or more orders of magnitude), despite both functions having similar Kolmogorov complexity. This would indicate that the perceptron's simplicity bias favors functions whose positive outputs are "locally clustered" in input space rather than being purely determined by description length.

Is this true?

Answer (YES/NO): YES